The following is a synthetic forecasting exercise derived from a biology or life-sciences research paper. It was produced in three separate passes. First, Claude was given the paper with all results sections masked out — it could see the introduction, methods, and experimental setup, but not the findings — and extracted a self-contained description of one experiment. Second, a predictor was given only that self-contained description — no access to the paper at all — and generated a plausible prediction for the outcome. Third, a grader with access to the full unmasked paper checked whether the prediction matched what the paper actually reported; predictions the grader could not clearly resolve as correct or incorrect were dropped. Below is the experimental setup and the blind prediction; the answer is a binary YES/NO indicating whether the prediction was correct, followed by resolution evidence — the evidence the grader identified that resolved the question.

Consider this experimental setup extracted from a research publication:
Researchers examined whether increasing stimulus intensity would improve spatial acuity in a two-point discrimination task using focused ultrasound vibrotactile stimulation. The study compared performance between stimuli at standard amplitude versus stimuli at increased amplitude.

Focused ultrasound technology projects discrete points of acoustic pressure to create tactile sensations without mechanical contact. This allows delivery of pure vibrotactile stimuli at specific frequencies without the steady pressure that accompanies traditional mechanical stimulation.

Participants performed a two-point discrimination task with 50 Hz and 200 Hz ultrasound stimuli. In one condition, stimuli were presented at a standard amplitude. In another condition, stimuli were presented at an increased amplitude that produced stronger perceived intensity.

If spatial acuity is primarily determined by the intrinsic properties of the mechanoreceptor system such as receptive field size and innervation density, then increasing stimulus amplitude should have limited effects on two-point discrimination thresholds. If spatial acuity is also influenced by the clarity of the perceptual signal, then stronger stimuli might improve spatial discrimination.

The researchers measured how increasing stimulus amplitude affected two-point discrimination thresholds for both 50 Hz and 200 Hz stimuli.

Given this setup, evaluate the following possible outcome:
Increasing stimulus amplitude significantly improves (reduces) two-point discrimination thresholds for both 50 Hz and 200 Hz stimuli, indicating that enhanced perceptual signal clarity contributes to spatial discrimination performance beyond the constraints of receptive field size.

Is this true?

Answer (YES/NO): NO